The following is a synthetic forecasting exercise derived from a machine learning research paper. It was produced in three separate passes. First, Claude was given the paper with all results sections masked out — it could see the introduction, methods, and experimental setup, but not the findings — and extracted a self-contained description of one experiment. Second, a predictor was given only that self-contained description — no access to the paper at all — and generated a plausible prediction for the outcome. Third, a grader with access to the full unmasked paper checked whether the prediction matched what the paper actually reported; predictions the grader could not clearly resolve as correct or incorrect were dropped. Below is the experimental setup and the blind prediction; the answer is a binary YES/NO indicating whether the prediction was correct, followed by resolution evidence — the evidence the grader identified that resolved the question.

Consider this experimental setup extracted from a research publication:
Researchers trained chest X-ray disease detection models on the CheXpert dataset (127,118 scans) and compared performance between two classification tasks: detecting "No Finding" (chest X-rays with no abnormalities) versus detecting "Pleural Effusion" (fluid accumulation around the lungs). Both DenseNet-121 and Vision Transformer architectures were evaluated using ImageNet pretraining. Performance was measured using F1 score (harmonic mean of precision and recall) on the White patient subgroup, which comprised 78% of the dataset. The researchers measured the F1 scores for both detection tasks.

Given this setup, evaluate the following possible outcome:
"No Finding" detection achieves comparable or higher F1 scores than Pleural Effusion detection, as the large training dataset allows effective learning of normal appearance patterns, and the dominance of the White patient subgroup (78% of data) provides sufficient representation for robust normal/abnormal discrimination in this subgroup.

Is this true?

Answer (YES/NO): NO